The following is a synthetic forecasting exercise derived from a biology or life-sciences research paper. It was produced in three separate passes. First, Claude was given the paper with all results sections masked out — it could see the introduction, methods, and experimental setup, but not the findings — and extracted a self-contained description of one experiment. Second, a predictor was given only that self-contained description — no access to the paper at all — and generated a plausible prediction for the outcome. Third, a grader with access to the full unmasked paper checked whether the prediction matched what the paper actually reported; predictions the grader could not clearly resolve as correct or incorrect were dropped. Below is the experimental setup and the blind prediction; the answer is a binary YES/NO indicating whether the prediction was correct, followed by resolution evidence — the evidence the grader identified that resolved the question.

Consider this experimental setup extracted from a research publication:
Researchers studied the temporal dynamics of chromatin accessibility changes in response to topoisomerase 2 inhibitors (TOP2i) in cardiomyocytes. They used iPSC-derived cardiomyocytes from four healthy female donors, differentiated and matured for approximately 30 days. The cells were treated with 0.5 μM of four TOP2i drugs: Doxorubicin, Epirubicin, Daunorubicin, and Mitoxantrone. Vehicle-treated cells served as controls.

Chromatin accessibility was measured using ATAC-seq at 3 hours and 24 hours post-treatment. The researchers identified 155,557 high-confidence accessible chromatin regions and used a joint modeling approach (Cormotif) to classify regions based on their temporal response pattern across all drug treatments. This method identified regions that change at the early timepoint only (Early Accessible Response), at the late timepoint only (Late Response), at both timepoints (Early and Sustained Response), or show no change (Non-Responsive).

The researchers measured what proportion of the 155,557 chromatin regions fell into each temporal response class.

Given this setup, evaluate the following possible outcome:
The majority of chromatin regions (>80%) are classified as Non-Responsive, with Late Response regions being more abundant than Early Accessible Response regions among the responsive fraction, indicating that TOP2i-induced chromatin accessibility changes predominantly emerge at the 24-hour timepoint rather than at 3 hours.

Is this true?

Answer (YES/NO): NO